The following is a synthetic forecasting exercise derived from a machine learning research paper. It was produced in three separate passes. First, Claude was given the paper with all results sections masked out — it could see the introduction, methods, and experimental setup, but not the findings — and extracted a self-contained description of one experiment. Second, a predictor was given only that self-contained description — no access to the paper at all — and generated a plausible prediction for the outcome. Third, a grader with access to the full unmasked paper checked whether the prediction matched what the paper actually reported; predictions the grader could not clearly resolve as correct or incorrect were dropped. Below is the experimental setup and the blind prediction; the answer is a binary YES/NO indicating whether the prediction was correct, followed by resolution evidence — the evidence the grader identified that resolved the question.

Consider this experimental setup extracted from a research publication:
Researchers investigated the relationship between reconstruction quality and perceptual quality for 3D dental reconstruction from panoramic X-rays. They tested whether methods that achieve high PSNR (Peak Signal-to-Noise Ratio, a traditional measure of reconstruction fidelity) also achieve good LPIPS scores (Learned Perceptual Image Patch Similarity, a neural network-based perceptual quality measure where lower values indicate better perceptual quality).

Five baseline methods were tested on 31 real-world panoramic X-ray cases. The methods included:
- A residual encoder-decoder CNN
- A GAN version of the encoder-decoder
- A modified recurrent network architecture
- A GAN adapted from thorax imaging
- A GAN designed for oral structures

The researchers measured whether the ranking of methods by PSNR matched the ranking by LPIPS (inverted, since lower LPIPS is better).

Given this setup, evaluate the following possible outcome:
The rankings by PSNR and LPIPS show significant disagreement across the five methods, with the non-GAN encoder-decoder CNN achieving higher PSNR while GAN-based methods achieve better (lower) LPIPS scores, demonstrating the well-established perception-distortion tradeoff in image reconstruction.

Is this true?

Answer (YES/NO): NO